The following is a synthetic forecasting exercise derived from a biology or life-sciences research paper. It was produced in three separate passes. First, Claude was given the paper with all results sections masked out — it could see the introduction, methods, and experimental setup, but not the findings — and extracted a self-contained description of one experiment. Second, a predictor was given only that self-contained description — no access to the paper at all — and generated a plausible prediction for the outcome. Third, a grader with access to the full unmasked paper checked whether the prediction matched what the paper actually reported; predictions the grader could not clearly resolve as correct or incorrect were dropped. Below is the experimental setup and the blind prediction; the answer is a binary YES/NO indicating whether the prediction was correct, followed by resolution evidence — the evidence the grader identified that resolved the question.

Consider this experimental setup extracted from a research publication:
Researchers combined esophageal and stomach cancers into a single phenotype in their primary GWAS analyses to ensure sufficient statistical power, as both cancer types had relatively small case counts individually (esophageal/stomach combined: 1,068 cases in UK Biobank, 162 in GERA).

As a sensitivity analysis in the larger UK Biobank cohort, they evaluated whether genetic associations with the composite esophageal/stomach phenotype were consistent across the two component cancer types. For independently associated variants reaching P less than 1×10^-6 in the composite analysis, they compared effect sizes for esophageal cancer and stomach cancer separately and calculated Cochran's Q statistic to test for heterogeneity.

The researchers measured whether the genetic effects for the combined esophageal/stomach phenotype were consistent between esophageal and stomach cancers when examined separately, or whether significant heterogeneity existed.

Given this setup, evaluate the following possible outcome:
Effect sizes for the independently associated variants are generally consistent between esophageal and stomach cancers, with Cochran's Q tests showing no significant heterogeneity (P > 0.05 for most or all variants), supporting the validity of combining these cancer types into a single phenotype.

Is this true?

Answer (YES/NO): YES